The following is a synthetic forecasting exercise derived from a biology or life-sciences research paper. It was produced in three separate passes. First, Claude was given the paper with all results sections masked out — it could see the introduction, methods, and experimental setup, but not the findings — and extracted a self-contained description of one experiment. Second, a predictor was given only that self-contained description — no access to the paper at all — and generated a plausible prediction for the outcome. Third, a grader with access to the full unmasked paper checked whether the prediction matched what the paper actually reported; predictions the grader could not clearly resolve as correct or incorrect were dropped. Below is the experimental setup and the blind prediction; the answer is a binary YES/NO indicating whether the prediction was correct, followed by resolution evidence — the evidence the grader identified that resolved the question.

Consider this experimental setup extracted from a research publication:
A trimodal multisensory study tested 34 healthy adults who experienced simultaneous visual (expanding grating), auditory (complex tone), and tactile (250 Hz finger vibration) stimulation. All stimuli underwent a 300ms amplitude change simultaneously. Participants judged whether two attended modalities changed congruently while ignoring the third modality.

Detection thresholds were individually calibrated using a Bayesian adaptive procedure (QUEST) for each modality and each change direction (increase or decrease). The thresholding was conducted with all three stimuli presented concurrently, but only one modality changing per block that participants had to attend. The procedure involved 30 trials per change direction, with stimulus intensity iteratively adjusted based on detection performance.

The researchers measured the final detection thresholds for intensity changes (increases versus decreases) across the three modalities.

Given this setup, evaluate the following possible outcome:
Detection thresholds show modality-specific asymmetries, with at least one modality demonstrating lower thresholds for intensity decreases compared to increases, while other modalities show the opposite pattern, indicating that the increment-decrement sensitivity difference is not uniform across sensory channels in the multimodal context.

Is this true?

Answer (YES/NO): NO